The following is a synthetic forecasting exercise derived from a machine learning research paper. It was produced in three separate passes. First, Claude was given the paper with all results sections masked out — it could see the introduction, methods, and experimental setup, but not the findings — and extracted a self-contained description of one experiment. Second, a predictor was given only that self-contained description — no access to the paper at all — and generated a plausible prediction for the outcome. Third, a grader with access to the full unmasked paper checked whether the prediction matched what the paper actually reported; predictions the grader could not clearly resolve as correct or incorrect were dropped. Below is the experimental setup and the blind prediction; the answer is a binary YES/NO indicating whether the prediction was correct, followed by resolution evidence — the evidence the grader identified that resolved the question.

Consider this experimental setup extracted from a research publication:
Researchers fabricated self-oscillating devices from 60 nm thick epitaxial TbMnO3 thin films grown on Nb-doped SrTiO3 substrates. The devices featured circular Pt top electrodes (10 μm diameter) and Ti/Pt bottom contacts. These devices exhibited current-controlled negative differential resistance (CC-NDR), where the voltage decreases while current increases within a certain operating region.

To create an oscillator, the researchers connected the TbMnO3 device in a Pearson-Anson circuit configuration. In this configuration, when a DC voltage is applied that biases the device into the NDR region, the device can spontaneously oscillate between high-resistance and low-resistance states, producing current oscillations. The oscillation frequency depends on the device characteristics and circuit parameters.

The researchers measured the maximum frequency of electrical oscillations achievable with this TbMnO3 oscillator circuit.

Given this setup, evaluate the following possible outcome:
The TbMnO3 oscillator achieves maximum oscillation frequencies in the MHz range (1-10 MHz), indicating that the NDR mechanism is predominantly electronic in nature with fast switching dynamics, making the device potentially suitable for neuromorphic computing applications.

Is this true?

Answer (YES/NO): NO